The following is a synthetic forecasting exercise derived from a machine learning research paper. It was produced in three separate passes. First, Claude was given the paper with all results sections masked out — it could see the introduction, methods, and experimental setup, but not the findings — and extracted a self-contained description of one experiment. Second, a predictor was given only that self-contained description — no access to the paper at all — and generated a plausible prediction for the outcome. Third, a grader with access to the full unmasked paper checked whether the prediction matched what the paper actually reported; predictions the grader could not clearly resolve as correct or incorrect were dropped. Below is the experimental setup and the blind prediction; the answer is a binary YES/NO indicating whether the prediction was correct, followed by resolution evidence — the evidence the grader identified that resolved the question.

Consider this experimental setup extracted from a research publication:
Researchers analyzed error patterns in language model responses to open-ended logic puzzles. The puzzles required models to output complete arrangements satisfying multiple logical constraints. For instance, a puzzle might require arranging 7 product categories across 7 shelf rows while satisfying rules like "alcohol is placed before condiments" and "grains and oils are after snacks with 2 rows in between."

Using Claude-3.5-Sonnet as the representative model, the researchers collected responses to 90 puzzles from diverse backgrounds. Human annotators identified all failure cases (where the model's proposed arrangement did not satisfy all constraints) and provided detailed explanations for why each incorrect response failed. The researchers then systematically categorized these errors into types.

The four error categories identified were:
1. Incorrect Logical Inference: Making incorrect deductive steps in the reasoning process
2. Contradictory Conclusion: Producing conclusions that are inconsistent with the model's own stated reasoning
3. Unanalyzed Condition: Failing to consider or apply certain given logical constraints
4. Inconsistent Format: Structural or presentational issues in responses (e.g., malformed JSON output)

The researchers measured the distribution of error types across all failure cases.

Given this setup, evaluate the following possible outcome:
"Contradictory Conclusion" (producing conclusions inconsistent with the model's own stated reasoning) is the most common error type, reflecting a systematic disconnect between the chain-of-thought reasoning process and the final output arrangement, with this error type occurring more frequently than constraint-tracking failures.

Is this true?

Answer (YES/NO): NO